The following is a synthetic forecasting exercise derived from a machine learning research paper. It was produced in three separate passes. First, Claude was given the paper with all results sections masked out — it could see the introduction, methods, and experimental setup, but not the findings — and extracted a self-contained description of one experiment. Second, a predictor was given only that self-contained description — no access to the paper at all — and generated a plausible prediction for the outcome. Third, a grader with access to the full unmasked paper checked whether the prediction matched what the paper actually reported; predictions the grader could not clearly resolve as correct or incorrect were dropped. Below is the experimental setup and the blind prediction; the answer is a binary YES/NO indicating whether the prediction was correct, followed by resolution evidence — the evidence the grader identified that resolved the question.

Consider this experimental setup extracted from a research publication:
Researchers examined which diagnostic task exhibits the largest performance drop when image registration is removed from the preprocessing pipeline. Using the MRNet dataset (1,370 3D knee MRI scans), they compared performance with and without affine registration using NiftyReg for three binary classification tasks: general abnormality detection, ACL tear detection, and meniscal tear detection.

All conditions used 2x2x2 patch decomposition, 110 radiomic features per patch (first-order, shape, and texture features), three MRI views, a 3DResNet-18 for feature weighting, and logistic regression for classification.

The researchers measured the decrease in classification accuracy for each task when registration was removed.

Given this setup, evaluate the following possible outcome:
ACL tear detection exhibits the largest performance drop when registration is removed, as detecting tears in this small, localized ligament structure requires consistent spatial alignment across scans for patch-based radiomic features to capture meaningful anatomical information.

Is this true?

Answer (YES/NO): YES